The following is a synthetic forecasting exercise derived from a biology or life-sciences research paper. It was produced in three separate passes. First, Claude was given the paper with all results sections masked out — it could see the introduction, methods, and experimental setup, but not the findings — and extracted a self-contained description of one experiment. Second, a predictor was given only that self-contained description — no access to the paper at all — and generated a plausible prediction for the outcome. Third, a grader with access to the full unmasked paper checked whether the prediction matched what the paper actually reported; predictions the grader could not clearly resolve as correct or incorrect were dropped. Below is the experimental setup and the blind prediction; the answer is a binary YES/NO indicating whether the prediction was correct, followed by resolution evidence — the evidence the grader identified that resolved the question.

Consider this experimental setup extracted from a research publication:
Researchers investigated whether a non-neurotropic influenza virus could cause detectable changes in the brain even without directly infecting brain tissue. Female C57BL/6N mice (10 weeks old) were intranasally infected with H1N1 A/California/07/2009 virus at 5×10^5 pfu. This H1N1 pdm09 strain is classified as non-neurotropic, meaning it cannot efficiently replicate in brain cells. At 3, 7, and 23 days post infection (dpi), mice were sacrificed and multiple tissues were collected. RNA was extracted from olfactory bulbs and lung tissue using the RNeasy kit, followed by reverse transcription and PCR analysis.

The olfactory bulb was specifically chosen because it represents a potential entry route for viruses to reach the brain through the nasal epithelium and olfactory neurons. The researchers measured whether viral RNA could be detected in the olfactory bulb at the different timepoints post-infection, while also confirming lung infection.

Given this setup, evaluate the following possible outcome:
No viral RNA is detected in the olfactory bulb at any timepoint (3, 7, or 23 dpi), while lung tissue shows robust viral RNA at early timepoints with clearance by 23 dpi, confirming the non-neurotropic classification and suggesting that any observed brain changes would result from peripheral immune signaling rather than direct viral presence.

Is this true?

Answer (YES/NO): NO